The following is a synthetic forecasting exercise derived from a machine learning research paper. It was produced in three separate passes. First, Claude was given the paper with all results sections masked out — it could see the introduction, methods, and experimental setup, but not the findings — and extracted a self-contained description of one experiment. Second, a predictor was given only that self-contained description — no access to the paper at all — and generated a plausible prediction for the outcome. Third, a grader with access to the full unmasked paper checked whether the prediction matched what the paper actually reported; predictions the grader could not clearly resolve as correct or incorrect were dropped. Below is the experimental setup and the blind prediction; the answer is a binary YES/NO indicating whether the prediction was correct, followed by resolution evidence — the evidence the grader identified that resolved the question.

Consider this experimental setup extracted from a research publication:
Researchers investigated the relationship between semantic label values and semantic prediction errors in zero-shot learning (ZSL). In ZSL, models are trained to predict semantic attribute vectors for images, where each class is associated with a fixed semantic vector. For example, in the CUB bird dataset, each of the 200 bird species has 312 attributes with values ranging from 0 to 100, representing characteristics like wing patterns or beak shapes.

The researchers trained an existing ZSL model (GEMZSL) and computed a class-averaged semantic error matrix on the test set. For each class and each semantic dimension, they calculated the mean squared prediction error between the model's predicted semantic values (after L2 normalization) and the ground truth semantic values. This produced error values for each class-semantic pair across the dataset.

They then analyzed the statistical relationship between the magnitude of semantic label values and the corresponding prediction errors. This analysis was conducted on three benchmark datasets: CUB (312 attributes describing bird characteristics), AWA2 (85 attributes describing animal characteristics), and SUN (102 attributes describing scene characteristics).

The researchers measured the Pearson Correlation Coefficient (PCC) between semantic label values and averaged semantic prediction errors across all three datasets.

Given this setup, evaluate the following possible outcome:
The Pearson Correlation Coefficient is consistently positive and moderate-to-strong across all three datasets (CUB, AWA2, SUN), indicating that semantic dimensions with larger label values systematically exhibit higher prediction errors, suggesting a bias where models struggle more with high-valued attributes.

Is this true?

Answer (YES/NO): YES